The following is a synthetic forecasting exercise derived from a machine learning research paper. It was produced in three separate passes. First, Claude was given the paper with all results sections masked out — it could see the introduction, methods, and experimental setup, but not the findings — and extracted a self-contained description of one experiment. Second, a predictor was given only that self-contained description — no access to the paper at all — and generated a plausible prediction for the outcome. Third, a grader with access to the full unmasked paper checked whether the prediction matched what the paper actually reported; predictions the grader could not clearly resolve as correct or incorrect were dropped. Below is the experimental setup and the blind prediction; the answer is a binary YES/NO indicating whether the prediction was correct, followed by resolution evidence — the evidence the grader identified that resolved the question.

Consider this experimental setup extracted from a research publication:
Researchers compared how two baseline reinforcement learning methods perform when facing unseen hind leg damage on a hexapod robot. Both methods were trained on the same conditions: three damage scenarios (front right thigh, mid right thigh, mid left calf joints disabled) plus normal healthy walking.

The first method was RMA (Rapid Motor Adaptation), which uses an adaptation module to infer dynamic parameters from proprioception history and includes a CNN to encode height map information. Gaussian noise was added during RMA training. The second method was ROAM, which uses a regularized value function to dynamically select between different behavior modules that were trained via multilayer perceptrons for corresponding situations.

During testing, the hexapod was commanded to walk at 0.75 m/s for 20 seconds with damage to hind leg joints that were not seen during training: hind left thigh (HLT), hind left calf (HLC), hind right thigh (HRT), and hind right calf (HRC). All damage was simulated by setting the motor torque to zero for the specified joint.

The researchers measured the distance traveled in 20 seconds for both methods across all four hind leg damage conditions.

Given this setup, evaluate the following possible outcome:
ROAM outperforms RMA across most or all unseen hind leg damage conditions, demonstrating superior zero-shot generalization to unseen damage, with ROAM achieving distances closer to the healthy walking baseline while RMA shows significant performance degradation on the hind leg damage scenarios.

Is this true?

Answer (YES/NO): NO